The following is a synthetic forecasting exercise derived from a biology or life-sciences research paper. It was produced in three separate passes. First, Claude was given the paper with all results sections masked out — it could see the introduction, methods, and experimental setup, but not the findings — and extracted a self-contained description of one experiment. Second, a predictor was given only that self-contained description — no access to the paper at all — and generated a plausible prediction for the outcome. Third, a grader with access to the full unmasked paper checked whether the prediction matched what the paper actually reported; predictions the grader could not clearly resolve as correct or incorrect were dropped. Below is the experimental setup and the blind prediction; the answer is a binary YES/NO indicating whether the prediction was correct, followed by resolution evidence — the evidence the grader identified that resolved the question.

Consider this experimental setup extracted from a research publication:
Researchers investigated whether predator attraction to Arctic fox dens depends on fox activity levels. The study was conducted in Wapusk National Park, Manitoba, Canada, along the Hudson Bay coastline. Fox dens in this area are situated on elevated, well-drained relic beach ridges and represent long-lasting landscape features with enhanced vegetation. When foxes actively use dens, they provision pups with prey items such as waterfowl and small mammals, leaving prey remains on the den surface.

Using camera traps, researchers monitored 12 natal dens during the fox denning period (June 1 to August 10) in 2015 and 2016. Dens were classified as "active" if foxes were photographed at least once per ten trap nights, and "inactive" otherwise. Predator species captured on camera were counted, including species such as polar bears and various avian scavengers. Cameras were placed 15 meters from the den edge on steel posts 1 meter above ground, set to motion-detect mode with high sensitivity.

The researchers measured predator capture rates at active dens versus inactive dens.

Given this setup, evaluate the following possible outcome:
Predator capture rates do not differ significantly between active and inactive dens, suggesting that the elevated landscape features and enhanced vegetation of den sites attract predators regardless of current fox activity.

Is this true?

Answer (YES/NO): NO